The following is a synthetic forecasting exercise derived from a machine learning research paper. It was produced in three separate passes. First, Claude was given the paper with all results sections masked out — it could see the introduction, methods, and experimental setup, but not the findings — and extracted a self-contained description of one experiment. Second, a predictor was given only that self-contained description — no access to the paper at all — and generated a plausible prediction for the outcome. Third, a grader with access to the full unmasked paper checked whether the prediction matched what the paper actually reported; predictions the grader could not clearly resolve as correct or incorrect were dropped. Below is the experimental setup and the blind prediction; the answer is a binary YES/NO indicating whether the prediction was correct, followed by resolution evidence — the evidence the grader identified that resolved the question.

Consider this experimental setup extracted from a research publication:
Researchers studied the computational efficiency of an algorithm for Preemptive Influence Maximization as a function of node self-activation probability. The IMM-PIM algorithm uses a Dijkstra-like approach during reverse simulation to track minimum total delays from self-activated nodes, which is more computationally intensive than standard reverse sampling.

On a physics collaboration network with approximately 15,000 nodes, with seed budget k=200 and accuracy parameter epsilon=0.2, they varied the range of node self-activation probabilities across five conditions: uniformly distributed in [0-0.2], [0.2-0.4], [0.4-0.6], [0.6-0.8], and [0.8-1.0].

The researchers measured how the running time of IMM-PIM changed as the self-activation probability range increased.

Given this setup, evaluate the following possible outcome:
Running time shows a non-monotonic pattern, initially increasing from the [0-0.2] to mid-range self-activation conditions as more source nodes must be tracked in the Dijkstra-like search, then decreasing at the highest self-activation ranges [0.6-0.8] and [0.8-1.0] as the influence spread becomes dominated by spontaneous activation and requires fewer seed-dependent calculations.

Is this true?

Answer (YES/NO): NO